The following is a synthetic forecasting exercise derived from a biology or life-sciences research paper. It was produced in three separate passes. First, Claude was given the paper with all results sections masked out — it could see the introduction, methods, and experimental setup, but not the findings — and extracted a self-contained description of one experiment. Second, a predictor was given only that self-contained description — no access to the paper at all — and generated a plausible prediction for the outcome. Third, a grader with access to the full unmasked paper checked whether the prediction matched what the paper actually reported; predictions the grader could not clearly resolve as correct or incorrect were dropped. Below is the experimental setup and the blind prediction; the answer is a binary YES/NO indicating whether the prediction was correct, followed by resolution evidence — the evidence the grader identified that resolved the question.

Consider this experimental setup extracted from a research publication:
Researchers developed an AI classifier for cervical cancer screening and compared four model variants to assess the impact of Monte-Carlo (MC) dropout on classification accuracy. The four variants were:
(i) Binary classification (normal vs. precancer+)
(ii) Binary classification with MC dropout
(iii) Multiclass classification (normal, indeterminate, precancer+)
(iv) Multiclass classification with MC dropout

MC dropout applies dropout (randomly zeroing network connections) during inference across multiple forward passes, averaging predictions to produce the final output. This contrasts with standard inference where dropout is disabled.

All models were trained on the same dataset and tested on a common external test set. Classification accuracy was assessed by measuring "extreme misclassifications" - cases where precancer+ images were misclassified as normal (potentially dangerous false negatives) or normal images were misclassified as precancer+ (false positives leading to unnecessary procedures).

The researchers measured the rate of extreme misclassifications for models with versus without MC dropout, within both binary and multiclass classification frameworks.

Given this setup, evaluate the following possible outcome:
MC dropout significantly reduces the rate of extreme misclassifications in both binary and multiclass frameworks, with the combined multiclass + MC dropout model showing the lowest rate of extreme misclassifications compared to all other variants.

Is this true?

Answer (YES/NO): YES